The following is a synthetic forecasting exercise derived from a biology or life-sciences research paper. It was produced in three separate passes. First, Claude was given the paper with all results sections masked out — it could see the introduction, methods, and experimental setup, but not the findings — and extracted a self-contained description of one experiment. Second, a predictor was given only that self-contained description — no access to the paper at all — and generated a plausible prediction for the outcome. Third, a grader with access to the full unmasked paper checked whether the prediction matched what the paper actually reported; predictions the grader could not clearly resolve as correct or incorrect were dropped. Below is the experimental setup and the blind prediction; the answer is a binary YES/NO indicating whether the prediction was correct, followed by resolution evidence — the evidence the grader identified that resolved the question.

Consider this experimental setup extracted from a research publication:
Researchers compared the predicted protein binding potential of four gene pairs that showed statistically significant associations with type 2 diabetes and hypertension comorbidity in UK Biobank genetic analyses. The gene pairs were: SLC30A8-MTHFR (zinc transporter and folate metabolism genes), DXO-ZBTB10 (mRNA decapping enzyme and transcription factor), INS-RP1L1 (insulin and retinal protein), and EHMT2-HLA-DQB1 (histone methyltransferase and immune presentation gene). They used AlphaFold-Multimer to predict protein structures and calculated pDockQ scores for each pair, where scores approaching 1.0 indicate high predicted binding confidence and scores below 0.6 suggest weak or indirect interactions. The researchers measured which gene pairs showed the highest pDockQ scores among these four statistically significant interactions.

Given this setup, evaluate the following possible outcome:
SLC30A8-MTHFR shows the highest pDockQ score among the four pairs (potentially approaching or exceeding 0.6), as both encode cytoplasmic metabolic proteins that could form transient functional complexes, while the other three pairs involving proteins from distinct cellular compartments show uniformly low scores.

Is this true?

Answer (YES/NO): NO